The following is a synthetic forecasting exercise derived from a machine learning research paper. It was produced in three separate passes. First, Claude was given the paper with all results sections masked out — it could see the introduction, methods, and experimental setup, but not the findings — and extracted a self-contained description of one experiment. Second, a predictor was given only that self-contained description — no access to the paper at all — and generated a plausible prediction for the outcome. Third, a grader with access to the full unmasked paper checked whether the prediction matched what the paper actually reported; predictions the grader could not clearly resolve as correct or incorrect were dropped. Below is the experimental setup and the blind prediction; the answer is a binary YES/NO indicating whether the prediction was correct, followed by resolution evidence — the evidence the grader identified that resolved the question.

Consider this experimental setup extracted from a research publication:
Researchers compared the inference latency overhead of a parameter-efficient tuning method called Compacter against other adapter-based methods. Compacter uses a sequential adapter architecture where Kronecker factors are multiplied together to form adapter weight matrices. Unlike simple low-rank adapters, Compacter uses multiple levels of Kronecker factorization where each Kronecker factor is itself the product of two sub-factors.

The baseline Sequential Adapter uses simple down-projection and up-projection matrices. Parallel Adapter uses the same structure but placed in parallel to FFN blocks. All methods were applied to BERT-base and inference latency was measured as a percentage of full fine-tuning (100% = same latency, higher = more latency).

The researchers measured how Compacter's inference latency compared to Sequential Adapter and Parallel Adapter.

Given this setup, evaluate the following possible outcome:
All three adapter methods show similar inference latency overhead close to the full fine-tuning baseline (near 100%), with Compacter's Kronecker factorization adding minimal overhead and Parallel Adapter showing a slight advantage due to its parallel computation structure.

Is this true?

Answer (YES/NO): NO